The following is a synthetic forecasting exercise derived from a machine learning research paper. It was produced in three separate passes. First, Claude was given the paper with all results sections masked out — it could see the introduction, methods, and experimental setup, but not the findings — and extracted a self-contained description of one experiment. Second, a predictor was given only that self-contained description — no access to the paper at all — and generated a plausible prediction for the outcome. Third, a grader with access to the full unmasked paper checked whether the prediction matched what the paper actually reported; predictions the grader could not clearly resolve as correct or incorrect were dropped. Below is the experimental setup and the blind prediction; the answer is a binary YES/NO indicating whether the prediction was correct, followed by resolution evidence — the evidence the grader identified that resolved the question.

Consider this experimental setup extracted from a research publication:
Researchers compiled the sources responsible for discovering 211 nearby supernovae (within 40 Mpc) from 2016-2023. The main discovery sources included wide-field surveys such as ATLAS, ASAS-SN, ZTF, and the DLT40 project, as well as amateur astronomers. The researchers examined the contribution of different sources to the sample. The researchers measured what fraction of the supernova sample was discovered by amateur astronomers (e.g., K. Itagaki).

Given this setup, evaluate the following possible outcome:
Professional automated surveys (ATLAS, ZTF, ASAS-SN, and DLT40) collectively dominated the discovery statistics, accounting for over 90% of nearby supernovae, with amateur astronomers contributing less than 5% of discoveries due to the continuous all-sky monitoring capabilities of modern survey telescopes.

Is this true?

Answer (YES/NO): NO